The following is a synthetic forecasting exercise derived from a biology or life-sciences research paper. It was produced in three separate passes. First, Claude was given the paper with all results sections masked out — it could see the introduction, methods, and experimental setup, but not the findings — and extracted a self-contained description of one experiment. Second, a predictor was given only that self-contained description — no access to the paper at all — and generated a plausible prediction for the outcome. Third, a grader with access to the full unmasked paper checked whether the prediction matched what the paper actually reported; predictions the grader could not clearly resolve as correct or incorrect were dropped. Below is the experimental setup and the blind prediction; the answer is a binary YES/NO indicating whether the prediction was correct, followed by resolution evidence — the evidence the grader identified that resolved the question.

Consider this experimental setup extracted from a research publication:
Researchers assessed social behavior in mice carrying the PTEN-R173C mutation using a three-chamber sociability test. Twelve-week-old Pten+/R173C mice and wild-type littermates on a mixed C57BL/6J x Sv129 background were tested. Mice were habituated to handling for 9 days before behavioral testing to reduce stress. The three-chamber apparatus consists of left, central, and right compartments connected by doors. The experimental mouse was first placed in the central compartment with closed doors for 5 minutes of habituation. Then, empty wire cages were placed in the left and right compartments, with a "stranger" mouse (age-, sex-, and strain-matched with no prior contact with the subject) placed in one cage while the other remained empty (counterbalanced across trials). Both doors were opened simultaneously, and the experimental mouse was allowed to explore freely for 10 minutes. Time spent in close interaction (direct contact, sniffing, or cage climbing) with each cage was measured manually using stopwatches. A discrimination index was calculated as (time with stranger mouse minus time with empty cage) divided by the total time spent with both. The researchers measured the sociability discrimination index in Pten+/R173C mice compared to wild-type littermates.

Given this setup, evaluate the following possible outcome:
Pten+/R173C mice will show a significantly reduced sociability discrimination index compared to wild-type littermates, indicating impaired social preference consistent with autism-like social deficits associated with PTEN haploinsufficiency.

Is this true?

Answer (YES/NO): NO